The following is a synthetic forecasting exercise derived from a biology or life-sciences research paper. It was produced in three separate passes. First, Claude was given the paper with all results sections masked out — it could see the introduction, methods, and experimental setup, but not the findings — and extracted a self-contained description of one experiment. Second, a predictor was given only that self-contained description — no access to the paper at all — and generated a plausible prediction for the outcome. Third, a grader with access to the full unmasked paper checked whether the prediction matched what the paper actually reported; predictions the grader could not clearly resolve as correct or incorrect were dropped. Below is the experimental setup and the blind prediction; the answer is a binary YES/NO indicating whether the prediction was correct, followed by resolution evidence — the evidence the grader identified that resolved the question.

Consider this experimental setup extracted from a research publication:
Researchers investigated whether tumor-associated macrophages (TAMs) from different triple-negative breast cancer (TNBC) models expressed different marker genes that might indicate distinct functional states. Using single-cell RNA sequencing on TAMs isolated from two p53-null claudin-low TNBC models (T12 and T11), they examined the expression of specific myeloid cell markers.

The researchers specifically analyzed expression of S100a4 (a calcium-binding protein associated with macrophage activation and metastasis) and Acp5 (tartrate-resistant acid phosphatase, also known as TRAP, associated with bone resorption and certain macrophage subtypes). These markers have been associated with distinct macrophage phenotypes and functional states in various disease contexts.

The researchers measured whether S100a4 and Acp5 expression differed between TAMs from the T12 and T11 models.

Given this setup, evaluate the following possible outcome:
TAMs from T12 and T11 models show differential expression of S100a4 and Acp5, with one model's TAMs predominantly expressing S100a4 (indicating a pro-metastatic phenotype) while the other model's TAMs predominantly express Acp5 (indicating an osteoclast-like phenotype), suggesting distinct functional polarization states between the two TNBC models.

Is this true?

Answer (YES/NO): NO